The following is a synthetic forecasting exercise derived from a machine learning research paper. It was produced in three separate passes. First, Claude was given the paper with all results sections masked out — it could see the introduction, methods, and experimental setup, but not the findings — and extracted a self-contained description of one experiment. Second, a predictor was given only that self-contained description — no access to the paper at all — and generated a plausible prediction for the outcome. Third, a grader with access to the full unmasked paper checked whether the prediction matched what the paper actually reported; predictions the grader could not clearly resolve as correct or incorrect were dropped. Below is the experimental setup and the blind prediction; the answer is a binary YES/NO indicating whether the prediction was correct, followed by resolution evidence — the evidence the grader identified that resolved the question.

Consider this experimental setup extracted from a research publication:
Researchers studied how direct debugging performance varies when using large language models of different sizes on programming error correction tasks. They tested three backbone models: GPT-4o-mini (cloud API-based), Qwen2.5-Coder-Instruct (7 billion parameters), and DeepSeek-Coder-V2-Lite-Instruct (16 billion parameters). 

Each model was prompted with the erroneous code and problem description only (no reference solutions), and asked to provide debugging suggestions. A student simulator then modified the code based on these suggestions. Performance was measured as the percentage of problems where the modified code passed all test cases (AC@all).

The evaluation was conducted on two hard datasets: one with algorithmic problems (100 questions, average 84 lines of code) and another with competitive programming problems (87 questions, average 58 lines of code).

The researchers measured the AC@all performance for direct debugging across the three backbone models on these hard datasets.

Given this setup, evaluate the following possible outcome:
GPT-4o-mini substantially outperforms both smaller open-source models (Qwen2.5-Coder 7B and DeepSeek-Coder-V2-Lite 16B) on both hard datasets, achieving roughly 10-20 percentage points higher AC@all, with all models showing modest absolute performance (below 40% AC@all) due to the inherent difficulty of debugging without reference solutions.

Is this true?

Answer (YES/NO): NO